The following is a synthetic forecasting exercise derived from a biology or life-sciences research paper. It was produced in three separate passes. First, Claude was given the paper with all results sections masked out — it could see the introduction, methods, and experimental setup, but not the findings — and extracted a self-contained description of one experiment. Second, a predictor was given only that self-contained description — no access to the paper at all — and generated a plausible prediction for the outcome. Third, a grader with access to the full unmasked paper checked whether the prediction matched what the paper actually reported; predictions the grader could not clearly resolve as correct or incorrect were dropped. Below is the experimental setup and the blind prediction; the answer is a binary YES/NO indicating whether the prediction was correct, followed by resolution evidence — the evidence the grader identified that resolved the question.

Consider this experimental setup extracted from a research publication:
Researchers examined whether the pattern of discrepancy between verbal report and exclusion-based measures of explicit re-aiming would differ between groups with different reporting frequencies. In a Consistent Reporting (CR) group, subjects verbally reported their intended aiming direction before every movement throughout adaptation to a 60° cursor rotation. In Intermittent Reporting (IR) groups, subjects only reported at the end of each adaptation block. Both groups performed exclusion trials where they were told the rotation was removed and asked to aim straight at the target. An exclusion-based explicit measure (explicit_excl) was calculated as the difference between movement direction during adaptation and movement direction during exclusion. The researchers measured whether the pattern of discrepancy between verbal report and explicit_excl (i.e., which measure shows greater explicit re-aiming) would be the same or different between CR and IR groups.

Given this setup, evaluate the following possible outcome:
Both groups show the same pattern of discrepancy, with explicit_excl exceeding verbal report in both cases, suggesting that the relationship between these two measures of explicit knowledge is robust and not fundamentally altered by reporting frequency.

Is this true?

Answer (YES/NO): NO